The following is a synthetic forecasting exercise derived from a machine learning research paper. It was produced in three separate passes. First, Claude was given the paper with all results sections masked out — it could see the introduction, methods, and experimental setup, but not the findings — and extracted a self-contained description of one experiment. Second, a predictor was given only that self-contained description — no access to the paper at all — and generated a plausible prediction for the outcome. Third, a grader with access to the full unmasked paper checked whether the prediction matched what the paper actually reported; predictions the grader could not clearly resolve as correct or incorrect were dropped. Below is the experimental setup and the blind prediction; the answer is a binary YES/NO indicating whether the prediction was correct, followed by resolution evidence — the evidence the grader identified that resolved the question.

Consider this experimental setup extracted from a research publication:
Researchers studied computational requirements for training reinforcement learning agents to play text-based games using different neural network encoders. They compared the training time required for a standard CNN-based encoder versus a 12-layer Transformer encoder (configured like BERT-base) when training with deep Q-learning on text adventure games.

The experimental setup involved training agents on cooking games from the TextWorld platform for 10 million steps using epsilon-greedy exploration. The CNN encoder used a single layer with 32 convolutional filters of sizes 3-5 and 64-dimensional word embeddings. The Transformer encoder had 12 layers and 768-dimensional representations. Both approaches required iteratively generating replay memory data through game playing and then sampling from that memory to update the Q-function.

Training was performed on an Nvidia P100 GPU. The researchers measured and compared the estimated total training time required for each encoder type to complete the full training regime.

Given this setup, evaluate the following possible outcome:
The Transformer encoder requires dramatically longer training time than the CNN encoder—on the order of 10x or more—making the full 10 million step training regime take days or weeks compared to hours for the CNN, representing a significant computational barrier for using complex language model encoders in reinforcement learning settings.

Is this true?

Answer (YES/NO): NO